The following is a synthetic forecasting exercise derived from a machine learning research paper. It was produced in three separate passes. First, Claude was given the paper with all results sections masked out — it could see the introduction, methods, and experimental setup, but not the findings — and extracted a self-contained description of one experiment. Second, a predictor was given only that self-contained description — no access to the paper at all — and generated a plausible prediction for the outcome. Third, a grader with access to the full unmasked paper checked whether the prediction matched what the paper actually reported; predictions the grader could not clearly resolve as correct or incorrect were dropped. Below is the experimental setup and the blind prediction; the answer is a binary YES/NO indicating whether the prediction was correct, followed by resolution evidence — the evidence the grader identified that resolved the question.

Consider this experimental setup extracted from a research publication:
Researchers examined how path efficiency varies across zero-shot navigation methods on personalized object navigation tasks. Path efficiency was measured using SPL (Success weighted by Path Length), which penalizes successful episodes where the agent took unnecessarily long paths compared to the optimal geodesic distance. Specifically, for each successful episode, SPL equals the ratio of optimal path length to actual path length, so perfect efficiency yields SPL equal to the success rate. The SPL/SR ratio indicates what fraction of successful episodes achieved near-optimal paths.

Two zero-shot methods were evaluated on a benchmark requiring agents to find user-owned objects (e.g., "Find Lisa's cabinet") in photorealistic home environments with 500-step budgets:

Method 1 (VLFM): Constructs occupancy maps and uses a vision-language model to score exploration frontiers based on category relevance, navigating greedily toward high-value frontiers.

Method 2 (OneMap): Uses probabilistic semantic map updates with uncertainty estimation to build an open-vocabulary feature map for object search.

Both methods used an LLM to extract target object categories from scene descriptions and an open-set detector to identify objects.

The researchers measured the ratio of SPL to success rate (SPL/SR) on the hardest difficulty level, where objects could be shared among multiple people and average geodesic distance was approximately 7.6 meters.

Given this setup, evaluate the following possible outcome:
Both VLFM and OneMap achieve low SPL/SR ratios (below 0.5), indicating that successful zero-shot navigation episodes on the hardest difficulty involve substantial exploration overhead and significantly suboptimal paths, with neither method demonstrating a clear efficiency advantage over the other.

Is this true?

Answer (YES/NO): NO